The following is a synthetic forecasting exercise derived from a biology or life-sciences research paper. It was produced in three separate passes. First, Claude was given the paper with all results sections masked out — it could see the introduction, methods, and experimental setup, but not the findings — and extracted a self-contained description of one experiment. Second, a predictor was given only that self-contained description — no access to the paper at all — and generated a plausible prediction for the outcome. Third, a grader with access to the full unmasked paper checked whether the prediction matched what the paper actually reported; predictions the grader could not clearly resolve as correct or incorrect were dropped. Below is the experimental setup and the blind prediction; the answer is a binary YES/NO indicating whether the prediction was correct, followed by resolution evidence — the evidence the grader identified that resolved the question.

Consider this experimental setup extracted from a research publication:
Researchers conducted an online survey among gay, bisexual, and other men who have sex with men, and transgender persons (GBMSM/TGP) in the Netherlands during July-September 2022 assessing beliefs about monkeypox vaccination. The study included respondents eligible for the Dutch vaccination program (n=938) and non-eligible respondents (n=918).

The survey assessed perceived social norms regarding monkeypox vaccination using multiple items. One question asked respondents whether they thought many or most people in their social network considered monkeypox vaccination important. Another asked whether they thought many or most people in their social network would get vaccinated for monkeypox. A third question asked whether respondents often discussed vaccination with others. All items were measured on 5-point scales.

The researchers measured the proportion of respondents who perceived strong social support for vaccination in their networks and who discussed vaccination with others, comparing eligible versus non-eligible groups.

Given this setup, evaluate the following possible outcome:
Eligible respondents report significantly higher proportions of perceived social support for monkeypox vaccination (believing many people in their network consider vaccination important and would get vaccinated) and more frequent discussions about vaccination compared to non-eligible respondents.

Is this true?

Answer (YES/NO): YES